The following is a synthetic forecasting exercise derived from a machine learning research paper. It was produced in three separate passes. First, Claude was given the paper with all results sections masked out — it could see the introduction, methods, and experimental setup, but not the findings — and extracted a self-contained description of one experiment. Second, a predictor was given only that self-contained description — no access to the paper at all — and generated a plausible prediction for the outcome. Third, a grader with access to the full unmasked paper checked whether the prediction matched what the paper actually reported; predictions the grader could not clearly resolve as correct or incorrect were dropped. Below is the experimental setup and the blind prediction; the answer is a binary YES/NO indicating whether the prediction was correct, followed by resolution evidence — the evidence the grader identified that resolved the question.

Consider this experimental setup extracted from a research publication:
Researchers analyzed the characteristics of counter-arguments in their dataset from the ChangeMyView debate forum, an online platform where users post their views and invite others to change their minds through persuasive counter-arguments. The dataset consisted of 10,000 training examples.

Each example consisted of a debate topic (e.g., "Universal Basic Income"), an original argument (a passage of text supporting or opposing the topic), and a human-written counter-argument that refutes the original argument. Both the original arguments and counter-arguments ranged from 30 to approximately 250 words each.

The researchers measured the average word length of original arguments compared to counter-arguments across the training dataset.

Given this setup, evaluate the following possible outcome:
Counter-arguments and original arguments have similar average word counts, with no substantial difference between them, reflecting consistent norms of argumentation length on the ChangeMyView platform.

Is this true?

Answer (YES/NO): NO